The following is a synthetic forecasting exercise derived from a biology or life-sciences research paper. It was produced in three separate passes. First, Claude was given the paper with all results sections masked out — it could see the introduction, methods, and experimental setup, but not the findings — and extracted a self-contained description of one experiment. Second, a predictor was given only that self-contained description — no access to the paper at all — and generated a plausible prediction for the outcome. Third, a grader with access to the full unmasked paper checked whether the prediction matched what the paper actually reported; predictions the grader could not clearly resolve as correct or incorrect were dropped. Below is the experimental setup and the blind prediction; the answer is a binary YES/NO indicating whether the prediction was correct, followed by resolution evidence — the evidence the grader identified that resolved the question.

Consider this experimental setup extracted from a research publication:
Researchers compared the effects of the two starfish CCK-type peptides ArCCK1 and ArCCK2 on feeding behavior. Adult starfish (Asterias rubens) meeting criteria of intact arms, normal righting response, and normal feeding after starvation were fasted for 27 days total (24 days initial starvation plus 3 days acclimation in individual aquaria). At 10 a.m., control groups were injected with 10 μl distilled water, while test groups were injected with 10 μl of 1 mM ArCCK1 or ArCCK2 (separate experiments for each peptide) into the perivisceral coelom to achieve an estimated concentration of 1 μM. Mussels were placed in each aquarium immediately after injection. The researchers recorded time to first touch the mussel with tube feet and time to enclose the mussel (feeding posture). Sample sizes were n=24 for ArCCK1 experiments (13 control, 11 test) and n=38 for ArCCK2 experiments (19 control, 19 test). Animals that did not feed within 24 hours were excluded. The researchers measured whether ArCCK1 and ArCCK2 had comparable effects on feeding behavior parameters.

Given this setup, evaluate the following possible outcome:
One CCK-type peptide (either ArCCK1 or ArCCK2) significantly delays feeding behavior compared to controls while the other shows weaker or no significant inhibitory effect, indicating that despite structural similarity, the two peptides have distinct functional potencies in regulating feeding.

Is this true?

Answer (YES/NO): NO